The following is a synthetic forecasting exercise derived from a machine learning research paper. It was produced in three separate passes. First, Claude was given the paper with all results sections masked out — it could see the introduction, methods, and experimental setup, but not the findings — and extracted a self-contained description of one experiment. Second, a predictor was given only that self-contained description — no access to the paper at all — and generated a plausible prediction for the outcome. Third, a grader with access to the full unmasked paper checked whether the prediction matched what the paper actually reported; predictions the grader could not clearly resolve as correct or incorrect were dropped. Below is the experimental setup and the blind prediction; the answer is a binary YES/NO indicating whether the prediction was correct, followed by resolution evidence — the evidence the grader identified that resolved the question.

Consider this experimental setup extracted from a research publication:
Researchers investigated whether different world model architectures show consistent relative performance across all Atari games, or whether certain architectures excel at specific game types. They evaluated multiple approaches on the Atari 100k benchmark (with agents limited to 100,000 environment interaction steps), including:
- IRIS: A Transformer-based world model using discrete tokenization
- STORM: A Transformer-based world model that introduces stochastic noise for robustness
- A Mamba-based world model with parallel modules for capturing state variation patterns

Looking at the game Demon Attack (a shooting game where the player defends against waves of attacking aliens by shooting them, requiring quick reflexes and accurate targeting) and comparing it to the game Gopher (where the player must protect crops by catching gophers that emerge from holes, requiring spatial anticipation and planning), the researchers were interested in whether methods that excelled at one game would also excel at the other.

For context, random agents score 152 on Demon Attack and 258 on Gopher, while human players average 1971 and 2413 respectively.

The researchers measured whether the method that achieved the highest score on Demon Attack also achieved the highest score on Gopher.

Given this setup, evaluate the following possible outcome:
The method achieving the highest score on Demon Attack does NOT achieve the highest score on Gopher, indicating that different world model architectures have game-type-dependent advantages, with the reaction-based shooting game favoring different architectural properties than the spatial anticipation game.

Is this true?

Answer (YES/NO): YES